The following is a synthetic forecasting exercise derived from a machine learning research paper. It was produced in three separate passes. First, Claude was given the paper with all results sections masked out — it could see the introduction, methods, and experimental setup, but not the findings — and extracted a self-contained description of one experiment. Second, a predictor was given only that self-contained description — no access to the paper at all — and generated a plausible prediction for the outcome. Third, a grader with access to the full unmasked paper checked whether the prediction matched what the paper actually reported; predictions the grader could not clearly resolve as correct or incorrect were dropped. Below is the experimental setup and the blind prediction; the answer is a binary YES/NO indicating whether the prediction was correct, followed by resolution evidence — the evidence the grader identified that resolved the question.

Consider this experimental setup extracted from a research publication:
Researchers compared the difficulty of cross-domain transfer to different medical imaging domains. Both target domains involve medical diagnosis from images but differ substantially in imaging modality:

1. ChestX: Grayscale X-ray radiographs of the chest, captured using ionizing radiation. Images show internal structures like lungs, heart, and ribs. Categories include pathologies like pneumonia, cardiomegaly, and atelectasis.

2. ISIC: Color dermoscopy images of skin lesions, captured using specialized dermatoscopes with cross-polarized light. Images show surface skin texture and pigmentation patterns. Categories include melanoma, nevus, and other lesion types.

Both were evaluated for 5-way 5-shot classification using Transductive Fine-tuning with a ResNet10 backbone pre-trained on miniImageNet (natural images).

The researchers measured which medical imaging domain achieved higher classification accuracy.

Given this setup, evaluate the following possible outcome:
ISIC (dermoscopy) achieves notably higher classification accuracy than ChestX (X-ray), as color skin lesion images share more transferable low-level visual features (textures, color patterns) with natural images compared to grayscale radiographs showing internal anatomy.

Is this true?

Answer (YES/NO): YES